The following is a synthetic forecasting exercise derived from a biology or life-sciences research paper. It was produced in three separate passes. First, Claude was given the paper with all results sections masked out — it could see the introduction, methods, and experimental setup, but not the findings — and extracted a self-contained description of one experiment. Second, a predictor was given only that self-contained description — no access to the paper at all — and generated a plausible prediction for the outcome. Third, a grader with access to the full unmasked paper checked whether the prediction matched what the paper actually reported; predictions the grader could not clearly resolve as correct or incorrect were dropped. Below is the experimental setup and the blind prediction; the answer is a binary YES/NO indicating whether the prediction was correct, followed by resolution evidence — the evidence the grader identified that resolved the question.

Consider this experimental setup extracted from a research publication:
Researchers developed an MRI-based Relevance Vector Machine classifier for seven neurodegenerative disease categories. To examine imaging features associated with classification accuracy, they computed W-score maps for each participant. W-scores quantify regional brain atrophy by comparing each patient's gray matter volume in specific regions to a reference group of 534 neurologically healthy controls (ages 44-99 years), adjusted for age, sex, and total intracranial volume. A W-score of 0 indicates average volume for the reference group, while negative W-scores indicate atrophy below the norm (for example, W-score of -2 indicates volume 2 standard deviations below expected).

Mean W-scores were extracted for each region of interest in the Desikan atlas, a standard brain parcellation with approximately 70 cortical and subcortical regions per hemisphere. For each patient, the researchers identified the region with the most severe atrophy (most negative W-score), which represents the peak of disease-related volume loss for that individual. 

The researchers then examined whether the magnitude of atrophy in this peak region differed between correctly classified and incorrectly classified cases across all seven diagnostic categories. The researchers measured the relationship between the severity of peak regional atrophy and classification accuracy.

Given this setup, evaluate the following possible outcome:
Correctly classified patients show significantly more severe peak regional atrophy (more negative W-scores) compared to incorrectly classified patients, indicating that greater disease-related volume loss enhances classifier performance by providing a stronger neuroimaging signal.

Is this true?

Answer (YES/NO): YES